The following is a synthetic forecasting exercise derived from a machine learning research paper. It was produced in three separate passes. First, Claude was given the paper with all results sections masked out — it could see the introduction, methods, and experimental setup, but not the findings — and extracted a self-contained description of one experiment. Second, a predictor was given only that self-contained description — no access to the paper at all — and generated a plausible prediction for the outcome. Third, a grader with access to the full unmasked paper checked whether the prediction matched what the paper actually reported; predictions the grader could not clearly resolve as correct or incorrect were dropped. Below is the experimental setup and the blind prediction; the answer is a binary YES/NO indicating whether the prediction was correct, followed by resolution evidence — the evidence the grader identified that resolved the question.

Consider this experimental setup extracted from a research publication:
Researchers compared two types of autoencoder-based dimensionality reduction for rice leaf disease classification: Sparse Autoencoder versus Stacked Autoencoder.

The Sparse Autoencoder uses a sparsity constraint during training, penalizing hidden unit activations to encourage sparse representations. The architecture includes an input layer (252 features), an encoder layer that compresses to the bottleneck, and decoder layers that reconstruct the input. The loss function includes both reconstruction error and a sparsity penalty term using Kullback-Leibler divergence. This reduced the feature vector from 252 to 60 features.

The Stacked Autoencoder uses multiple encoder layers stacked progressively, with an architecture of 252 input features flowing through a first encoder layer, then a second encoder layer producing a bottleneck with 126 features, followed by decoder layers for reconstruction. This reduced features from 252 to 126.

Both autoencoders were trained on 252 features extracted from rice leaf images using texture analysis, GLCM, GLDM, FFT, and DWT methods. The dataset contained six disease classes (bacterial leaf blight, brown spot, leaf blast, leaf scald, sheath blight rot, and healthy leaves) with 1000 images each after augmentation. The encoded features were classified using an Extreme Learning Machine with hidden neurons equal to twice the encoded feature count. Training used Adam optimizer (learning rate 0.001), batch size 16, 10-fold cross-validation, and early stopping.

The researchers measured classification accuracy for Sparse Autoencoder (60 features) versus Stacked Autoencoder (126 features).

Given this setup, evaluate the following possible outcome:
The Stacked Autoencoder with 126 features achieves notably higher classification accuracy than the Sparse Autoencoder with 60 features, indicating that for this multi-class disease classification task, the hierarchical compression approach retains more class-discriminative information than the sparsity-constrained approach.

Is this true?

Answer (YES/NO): NO